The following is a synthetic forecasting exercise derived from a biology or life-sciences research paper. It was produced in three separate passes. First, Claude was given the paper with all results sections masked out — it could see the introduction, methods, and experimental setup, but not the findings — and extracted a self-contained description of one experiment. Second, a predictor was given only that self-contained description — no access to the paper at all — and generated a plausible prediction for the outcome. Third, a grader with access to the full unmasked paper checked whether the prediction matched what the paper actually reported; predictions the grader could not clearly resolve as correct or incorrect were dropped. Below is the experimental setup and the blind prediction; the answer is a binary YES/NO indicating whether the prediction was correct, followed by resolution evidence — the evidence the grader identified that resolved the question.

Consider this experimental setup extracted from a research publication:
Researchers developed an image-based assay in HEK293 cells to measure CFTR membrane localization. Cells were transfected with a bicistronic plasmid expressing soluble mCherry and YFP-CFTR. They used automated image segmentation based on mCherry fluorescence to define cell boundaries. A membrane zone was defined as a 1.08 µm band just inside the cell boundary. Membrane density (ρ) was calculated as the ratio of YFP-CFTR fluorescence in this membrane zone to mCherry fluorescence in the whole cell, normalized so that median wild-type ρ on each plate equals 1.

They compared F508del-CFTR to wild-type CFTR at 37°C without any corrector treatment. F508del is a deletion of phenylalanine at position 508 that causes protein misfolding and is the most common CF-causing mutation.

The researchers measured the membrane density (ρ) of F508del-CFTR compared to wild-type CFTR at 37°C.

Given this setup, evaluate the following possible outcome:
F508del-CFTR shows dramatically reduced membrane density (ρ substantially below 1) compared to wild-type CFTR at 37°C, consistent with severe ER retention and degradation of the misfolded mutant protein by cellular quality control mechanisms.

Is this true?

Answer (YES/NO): YES